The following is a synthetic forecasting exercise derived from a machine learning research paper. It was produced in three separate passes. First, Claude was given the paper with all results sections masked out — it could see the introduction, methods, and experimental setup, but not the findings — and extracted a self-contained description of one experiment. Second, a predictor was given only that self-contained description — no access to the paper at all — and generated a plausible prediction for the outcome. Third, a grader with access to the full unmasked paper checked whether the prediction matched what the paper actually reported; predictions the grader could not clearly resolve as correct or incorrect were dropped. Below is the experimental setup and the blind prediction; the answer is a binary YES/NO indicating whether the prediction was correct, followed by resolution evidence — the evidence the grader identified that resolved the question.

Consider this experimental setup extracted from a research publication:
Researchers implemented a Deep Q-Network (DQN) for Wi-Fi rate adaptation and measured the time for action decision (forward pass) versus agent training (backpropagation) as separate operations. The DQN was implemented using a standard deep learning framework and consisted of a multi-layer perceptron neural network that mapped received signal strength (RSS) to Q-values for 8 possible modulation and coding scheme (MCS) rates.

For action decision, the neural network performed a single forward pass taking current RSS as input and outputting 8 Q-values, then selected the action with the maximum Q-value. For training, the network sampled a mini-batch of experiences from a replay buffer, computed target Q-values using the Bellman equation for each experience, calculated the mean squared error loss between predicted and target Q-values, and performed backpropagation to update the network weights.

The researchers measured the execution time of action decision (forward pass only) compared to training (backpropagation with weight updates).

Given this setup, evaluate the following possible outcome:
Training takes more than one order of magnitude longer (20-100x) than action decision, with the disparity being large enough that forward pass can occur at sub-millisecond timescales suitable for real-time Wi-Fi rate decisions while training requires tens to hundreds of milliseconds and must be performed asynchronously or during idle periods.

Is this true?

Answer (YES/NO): NO